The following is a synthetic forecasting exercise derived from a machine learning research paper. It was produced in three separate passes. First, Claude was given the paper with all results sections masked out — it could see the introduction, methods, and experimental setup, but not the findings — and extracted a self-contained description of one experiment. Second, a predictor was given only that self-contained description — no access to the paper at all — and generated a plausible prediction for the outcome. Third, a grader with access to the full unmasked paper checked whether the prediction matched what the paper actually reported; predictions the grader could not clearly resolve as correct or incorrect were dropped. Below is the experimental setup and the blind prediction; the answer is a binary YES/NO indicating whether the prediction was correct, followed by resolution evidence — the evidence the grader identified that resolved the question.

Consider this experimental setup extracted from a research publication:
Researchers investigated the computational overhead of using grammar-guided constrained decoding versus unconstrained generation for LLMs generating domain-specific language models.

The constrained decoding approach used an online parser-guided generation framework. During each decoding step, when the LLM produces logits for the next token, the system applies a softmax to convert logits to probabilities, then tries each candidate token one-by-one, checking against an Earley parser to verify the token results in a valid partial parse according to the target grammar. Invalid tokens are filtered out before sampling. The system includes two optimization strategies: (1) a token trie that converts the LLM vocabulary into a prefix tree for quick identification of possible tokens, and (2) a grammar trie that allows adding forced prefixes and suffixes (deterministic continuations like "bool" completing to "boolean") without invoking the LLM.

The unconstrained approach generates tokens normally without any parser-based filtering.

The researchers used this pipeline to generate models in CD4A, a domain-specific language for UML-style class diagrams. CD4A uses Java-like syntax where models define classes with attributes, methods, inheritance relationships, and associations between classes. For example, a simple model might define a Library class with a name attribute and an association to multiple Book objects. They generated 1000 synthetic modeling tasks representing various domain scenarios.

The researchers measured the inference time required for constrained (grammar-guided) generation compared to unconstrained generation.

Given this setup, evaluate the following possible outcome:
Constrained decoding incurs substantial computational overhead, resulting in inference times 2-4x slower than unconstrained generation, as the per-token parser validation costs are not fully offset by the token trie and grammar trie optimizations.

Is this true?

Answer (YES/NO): NO